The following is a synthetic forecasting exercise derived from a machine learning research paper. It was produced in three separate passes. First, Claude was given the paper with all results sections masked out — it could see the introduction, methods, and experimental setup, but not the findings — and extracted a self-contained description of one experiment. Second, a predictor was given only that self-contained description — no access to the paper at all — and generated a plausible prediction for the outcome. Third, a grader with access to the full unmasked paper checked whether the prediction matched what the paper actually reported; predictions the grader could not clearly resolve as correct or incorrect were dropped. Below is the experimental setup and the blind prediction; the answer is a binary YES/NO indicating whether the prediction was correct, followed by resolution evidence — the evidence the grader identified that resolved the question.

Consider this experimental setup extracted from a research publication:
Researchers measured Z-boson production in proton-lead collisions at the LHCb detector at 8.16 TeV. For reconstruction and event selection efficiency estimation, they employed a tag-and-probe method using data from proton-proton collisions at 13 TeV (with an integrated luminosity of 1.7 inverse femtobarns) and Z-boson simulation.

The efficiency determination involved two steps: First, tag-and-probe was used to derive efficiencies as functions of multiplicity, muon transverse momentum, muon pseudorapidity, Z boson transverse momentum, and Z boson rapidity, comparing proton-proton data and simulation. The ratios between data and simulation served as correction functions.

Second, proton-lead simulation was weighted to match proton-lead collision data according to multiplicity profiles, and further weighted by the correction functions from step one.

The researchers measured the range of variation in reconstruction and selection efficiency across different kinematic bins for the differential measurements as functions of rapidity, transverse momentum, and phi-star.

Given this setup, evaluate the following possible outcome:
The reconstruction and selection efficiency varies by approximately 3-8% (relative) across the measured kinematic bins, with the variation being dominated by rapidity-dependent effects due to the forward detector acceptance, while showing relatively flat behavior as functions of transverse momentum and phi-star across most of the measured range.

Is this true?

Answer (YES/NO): NO